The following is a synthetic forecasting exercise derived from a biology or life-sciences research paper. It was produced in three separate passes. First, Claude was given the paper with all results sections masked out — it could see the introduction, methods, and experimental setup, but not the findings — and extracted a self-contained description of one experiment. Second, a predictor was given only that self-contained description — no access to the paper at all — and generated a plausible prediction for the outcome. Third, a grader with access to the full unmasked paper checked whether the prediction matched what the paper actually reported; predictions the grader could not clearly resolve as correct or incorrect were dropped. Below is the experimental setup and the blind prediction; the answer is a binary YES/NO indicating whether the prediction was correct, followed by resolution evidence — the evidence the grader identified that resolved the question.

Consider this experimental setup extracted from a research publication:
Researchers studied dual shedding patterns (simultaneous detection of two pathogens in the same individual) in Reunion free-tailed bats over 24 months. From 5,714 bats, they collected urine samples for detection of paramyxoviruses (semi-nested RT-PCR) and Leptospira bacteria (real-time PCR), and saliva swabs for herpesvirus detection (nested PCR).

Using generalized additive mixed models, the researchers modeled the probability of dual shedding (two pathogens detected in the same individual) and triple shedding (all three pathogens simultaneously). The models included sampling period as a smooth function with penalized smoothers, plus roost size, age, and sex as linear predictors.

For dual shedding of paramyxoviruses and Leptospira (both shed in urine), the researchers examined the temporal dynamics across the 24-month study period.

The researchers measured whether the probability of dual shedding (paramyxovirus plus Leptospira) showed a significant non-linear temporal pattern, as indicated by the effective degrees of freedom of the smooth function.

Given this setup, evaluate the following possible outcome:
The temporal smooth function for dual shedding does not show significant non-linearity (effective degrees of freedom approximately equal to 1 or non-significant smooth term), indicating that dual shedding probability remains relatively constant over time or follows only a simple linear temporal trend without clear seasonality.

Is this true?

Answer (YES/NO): YES